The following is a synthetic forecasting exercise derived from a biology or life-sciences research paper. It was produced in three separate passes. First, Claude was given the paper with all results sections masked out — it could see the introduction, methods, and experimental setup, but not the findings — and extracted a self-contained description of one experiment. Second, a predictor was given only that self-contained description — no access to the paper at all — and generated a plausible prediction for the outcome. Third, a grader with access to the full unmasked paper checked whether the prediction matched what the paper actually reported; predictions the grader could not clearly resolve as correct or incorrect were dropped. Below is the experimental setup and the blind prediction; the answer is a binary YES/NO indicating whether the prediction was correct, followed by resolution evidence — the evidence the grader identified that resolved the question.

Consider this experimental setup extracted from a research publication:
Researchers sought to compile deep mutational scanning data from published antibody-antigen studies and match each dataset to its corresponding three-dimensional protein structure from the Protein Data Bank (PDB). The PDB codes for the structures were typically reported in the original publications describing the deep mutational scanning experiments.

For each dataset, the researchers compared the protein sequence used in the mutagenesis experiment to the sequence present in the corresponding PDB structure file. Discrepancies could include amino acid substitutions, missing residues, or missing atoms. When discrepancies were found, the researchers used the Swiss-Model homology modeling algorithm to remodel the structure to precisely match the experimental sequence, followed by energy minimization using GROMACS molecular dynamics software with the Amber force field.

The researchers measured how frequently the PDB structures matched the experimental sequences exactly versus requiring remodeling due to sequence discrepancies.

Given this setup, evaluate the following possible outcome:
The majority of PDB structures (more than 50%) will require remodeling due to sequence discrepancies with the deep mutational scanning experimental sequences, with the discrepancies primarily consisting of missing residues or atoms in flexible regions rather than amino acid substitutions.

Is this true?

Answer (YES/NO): NO